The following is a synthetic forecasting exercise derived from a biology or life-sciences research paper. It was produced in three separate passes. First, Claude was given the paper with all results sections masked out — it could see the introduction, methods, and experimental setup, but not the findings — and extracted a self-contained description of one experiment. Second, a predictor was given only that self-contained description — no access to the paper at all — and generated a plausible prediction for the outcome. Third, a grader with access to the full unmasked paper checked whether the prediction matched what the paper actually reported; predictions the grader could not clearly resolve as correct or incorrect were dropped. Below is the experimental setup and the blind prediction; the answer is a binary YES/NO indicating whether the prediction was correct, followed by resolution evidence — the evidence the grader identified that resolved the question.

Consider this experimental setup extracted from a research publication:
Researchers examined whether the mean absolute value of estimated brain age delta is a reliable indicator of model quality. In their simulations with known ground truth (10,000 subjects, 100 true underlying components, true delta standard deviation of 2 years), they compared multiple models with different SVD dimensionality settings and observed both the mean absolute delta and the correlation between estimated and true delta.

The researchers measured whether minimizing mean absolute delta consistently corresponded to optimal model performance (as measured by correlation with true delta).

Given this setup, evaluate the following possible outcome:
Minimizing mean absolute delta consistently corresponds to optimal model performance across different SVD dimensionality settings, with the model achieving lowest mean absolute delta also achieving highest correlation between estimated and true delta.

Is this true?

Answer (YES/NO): NO